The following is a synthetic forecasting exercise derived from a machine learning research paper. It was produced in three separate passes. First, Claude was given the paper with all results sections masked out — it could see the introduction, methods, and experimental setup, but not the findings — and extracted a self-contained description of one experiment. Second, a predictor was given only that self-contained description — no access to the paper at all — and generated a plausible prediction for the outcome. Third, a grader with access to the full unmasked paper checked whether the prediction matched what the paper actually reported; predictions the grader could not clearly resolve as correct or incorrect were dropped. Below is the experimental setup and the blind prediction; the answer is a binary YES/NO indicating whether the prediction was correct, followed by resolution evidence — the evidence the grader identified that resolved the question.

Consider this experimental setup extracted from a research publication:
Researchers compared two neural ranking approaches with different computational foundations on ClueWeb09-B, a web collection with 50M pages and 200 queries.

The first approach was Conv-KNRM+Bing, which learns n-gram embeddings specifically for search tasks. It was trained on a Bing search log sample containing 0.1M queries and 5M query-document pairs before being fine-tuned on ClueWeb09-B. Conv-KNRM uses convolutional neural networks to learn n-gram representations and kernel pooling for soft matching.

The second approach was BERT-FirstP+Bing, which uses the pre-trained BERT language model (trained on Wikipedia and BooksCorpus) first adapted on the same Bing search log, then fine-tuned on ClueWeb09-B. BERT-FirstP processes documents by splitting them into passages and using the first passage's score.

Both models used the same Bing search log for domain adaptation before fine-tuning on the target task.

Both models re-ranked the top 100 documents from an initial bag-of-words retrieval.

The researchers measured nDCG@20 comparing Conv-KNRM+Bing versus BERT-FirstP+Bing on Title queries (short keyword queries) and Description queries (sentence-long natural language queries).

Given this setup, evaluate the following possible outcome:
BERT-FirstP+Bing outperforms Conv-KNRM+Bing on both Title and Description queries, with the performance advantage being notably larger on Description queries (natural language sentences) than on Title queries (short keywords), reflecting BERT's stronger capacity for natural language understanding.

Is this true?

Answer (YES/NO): YES